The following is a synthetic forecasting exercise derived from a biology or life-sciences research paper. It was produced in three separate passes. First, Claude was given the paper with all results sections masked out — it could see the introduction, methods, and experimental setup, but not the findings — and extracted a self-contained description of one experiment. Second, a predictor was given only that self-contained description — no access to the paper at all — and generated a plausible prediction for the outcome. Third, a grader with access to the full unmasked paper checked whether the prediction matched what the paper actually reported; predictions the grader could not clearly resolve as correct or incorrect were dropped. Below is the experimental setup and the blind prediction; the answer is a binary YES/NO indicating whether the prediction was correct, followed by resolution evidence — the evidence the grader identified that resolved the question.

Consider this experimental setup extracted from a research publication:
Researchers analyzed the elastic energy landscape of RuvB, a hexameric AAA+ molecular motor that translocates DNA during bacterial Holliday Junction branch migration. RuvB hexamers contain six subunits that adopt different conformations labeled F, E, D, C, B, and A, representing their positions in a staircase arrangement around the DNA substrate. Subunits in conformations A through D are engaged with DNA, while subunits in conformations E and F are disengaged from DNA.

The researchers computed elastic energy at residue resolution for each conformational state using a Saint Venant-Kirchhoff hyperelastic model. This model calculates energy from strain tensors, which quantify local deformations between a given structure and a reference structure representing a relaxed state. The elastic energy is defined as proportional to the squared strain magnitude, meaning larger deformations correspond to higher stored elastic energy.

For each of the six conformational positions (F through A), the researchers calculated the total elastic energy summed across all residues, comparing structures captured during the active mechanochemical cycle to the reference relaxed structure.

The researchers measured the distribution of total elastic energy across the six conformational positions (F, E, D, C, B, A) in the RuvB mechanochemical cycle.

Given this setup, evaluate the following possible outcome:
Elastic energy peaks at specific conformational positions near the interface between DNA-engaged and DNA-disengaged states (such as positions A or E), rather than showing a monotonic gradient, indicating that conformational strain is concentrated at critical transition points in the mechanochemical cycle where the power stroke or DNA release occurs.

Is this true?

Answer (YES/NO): NO